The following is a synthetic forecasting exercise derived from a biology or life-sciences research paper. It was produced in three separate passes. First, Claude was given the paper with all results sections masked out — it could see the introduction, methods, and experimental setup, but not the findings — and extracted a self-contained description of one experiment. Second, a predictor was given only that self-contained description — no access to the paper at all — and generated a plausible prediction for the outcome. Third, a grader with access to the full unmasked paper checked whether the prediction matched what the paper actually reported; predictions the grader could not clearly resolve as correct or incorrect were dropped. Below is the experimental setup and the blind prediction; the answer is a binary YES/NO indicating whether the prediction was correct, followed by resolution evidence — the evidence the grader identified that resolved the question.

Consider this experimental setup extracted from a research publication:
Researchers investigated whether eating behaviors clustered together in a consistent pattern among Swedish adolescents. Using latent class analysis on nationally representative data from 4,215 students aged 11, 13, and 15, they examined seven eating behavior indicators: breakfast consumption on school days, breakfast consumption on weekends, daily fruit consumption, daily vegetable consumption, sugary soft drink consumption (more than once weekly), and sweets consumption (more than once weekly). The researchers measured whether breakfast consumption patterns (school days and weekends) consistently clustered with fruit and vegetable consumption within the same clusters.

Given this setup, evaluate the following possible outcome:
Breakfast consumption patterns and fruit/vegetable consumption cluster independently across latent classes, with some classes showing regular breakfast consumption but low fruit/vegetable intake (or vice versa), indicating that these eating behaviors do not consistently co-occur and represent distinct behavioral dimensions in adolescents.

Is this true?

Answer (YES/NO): YES